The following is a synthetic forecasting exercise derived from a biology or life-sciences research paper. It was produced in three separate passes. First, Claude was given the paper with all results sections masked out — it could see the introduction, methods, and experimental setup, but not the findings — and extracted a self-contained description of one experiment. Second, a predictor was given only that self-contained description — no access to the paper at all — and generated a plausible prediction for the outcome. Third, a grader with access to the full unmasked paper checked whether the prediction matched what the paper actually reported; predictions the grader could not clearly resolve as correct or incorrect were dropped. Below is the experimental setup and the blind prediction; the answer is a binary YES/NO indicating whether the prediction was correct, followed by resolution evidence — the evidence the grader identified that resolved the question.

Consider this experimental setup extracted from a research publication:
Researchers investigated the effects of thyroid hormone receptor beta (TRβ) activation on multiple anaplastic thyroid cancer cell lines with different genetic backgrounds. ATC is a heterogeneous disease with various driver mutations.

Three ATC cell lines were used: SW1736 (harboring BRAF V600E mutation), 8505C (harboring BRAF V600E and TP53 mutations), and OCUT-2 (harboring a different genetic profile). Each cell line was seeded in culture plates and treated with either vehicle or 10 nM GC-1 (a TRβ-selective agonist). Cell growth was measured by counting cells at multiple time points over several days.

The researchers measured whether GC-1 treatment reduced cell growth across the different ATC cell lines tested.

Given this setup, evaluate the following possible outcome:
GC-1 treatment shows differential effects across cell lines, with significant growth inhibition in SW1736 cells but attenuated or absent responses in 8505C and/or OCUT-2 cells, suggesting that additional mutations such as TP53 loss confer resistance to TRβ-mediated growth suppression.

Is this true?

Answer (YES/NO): NO